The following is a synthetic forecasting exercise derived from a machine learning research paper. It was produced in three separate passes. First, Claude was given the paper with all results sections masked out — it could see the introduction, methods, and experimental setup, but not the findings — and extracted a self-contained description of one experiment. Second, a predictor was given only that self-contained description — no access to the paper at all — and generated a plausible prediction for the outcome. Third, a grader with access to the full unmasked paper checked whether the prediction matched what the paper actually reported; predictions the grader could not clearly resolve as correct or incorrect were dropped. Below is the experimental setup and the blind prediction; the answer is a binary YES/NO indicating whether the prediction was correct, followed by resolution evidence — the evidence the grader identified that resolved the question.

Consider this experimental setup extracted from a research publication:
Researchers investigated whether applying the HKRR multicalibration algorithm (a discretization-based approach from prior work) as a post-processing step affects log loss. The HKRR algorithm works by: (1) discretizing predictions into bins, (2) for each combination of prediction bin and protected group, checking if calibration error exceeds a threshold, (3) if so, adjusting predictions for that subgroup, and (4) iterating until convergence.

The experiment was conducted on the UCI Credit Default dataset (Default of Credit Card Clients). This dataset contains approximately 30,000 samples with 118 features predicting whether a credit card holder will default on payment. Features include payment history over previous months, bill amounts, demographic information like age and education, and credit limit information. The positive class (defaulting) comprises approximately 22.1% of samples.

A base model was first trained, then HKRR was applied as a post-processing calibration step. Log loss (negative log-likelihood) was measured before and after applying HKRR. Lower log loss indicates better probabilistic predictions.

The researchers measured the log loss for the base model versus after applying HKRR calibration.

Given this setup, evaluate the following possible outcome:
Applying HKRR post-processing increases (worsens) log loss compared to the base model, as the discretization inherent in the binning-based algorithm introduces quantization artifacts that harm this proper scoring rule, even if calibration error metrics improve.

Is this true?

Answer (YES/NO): YES